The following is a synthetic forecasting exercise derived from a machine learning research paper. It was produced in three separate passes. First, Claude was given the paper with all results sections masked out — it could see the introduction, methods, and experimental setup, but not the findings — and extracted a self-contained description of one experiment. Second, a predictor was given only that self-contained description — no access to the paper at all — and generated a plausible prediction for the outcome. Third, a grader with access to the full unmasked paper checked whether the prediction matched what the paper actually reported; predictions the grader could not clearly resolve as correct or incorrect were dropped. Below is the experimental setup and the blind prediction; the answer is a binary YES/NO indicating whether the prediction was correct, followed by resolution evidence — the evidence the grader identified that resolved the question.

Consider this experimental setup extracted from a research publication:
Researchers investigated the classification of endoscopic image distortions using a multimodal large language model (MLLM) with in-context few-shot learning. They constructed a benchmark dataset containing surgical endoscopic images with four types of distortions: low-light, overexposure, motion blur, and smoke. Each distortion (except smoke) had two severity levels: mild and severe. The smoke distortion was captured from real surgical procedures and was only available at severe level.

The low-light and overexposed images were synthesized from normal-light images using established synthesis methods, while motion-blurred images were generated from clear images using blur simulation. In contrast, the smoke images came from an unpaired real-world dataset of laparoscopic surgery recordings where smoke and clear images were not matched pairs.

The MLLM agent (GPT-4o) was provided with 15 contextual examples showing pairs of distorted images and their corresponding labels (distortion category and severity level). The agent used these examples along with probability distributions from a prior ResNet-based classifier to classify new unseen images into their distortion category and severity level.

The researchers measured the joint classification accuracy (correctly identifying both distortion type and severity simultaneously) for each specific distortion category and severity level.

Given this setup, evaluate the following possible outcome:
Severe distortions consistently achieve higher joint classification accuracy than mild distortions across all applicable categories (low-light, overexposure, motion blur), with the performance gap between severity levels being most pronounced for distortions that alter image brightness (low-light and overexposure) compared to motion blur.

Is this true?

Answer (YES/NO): NO